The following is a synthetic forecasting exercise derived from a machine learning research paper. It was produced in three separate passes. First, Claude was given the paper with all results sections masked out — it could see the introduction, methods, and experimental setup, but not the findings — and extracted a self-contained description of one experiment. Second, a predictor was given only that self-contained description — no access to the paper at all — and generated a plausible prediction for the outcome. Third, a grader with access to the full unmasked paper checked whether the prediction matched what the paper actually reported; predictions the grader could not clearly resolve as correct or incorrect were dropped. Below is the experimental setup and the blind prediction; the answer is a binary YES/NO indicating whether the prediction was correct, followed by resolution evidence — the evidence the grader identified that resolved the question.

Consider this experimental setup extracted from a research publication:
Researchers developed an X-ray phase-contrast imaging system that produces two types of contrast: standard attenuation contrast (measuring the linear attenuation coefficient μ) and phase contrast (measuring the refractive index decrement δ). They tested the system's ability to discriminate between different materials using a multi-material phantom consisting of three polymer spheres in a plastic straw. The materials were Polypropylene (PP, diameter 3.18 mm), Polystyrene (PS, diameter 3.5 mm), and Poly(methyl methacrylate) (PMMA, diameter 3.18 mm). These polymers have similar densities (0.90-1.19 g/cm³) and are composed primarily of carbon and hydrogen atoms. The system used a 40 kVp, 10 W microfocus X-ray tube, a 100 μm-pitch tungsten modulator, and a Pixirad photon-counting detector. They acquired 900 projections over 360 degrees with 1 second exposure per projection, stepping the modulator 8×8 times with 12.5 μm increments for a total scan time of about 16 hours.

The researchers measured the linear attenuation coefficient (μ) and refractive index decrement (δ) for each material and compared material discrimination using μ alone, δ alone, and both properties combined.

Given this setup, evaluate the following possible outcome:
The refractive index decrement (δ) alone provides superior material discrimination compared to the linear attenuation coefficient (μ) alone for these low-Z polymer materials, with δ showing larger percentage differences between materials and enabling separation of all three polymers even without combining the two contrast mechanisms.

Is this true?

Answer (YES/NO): NO